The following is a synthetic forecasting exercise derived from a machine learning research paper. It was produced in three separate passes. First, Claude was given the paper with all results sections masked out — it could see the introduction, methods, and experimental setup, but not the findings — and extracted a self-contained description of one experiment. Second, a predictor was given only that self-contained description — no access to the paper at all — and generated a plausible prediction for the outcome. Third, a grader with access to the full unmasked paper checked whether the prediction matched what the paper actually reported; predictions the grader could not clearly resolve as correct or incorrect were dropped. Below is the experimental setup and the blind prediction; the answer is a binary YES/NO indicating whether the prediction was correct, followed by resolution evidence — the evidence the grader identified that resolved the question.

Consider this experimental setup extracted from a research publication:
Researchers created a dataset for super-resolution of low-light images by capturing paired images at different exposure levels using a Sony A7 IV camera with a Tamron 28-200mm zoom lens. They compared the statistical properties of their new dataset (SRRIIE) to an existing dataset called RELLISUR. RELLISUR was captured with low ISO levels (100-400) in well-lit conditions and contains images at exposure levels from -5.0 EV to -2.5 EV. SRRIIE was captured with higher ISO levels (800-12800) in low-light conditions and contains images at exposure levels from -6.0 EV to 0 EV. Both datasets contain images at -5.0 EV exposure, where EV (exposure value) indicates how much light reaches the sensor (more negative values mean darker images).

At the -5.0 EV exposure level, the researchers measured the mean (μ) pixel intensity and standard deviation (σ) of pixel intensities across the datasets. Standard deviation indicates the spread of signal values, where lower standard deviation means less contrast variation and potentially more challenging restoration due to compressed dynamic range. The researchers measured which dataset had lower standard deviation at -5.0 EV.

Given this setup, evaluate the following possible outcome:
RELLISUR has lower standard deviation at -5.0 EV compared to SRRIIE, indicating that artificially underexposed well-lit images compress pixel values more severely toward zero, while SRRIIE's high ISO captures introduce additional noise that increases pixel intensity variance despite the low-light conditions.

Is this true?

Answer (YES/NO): NO